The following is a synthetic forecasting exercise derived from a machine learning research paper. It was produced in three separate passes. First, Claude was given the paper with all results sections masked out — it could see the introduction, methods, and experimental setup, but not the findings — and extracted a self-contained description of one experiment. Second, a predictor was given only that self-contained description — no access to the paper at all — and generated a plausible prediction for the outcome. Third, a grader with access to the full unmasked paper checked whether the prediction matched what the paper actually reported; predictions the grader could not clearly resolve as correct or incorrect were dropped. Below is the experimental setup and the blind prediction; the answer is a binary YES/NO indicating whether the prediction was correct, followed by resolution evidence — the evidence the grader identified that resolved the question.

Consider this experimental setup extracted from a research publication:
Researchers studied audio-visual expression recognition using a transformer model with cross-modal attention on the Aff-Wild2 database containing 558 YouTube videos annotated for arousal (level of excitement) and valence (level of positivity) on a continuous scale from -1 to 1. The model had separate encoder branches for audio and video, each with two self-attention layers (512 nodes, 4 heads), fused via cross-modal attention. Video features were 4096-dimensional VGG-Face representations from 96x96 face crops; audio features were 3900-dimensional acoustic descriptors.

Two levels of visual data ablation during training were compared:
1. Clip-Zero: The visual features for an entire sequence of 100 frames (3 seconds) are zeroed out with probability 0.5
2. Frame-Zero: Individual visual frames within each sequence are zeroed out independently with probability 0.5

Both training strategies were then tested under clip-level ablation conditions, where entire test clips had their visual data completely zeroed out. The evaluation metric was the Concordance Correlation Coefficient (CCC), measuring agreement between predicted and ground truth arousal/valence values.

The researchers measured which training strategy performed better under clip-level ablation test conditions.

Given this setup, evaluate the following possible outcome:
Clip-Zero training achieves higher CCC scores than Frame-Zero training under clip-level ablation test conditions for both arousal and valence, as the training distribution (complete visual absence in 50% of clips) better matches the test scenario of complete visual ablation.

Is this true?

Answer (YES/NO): NO